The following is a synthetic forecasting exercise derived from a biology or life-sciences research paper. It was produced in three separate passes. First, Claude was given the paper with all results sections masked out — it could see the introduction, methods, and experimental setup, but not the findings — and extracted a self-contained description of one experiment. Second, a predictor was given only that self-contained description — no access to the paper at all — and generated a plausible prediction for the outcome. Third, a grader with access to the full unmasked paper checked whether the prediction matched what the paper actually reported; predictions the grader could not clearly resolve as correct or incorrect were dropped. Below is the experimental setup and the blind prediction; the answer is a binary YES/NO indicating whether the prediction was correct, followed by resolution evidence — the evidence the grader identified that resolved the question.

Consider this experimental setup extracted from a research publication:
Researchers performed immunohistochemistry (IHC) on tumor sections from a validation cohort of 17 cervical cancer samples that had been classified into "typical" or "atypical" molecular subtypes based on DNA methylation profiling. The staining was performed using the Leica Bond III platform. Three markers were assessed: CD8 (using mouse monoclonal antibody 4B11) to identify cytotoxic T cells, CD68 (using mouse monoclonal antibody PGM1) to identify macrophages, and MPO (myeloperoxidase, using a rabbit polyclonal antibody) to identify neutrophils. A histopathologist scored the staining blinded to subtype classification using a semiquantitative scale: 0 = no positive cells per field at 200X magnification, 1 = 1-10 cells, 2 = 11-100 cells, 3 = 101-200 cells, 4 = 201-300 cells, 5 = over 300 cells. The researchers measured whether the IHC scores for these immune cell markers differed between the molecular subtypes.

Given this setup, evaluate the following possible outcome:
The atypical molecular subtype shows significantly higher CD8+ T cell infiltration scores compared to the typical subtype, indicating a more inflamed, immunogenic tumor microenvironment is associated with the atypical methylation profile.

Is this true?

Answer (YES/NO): NO